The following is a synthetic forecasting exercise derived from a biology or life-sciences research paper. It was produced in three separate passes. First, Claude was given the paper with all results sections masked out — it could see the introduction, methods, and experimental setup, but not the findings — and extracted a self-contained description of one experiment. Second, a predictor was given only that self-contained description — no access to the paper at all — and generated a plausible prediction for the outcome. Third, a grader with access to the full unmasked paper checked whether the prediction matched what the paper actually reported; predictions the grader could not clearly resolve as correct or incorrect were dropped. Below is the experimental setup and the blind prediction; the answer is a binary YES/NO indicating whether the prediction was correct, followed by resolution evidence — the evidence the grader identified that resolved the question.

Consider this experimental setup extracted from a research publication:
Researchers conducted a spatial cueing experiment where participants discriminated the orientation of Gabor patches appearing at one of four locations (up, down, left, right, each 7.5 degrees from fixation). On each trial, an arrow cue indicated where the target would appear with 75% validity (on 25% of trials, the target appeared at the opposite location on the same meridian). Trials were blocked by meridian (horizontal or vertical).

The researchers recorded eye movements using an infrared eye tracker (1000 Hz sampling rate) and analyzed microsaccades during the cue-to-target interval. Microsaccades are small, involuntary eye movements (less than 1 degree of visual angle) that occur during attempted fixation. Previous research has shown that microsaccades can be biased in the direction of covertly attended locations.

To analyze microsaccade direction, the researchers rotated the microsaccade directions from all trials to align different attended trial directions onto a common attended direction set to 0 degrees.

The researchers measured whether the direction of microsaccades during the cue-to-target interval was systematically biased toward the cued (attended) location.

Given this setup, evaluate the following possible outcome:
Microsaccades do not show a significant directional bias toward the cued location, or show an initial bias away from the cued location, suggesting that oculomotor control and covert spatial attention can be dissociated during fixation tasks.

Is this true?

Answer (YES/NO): NO